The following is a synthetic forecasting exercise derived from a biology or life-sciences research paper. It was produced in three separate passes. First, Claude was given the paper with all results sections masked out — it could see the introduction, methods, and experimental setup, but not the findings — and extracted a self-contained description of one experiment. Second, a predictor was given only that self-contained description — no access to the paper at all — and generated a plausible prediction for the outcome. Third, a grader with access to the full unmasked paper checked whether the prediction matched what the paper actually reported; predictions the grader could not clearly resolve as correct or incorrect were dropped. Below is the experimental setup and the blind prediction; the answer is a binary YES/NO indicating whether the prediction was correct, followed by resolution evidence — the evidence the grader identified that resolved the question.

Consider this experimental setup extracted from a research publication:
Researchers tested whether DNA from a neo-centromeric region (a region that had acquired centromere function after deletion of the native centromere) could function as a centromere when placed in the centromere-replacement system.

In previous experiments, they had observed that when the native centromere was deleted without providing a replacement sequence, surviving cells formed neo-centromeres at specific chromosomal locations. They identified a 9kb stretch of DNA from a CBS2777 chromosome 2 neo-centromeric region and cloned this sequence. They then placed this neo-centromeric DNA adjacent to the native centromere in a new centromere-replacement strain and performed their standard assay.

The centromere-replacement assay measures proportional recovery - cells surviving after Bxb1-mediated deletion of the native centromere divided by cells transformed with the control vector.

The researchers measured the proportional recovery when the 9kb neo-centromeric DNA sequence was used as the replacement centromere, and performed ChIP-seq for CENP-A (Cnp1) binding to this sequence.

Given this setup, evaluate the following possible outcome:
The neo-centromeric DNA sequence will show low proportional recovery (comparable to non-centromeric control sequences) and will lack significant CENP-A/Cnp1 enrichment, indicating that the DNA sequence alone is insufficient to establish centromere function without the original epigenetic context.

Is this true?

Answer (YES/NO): YES